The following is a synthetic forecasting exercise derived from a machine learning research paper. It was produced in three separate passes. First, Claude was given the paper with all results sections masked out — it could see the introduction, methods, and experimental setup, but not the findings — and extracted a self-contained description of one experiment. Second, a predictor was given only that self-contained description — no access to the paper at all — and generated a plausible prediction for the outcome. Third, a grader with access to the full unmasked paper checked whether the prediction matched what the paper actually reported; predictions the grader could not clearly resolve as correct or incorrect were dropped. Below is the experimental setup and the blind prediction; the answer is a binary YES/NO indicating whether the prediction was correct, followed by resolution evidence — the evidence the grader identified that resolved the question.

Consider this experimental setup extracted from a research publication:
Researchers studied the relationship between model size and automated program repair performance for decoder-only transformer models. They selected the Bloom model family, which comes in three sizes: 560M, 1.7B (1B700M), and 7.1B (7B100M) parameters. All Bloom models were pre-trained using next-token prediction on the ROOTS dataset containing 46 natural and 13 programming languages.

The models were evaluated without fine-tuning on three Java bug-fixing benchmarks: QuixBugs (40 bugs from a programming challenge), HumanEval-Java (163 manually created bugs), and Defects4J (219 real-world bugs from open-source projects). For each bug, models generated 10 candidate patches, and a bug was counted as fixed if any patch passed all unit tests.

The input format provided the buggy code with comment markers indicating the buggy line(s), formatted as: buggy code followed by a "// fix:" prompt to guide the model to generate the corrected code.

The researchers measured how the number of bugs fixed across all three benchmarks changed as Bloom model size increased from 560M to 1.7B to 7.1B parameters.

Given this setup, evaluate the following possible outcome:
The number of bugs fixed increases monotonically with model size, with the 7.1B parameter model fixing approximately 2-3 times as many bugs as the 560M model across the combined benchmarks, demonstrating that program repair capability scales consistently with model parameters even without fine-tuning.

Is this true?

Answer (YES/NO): NO